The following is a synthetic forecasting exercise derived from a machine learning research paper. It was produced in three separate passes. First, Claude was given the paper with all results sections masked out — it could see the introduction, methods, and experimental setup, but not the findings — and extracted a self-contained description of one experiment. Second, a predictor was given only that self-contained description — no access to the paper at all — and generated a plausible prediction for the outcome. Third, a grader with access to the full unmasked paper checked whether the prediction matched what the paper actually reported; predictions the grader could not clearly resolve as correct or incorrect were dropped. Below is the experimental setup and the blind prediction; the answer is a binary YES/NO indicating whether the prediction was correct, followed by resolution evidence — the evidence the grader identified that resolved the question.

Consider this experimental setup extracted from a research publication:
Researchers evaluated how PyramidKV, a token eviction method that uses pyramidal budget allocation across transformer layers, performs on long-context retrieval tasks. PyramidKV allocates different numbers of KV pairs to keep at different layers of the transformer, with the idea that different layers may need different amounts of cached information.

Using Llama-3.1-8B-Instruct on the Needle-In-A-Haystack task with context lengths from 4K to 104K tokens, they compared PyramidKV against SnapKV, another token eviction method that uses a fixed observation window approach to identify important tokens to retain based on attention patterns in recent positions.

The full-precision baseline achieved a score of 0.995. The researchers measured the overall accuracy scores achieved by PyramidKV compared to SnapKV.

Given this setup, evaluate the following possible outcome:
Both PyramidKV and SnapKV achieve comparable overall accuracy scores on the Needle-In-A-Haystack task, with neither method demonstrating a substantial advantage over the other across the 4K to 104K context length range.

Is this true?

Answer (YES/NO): YES